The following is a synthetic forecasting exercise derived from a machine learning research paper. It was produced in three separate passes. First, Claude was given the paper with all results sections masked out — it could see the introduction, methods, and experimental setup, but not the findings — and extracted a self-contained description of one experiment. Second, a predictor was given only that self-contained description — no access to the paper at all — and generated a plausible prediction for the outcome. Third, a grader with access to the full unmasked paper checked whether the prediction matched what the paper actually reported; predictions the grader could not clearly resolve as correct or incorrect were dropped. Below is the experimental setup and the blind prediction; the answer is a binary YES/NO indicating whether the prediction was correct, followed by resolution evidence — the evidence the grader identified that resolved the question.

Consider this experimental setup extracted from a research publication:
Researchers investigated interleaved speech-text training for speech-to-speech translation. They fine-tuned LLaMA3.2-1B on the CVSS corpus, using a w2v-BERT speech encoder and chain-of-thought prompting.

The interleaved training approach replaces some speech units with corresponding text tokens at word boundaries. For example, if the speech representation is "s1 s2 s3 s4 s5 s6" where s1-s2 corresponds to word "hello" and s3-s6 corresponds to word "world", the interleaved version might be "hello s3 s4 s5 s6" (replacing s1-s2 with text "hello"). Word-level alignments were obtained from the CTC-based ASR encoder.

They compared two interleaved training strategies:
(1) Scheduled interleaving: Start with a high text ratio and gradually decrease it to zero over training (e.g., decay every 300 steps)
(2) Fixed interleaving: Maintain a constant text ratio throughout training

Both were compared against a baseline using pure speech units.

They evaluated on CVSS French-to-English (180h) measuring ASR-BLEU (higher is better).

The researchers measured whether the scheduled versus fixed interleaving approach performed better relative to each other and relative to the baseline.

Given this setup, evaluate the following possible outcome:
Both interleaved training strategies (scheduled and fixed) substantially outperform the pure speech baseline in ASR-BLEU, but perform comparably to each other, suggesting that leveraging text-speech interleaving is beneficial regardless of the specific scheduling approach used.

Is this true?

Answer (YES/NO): NO